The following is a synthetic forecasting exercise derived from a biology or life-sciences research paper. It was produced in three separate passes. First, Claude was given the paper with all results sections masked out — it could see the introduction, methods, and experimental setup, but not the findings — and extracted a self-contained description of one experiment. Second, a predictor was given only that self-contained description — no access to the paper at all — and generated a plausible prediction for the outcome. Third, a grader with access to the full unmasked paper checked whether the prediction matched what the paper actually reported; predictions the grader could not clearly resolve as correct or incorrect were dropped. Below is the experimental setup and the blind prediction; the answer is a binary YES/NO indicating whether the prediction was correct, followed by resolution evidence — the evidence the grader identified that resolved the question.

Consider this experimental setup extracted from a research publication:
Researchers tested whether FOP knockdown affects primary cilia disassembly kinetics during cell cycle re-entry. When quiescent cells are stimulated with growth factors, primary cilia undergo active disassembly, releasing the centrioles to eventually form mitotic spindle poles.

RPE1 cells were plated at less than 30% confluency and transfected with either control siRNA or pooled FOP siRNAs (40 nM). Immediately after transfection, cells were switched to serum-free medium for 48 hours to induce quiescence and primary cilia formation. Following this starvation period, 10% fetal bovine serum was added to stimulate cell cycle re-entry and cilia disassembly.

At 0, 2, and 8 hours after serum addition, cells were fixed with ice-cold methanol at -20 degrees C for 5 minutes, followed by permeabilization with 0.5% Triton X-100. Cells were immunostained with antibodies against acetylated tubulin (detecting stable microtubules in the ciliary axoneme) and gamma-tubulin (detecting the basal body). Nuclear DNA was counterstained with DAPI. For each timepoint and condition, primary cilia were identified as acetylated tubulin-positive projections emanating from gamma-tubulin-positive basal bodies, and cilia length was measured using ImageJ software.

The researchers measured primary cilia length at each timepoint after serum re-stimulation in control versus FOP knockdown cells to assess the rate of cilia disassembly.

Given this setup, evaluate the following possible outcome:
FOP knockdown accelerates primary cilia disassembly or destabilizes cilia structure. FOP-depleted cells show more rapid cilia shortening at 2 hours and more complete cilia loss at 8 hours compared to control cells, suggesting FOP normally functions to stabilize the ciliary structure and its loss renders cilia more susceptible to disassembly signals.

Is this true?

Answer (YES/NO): NO